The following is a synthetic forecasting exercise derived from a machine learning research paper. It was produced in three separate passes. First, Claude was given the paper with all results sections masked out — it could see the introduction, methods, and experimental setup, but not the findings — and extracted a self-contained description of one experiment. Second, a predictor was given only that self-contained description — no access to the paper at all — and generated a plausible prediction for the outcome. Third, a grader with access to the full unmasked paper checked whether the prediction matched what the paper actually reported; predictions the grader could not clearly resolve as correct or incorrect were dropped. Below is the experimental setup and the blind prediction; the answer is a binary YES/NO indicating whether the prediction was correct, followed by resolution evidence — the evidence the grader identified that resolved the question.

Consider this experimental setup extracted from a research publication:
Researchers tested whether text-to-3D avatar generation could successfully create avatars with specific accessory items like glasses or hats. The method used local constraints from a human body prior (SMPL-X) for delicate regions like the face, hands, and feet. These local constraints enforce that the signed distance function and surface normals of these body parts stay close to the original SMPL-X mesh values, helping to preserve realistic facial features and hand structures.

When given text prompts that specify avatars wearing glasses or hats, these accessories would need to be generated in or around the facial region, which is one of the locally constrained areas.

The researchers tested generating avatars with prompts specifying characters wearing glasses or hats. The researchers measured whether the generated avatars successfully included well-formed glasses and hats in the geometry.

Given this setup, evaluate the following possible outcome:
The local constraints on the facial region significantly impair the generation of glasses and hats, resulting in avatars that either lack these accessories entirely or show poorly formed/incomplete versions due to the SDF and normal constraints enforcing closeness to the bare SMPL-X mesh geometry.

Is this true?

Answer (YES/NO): YES